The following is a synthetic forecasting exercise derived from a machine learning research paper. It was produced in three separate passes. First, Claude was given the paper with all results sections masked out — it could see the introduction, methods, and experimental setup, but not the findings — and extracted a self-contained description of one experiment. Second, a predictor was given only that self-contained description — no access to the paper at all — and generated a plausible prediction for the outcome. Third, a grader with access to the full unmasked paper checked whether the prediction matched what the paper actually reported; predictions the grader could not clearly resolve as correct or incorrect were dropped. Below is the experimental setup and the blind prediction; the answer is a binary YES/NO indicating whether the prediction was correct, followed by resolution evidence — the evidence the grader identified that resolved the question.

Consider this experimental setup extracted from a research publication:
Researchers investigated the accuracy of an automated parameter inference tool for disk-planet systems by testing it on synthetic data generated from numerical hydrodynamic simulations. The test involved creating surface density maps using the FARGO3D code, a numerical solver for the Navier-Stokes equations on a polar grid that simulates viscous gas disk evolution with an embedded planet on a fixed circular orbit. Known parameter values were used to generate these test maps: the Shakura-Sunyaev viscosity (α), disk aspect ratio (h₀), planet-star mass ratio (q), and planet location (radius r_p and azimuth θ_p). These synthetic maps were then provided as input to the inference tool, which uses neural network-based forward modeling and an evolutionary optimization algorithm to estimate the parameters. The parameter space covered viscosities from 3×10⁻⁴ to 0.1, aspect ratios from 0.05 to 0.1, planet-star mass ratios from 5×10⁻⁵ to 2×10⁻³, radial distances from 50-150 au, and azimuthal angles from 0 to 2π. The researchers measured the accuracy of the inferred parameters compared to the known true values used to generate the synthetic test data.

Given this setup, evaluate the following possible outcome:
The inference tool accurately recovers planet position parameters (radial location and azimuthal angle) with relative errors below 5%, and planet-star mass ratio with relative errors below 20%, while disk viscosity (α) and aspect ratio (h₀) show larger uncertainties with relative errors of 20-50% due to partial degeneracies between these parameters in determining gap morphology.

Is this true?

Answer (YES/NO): NO